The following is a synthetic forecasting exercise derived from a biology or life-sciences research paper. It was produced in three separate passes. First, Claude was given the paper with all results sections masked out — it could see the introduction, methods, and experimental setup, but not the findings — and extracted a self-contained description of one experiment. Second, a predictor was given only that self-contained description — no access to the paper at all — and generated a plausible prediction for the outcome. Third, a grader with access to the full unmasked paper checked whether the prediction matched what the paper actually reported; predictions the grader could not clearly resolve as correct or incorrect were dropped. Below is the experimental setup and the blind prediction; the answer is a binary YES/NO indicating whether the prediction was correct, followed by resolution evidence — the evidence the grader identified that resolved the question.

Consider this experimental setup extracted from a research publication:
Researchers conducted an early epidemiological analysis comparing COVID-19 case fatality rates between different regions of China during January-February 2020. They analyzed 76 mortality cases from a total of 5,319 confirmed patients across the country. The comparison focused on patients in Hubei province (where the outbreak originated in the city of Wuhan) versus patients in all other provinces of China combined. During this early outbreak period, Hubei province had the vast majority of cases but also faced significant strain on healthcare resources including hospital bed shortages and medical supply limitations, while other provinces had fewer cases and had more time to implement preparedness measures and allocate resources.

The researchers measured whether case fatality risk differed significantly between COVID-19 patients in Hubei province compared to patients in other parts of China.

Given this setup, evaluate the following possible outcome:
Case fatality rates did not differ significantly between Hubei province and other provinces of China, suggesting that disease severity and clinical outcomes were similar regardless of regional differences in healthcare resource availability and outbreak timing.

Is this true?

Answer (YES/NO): NO